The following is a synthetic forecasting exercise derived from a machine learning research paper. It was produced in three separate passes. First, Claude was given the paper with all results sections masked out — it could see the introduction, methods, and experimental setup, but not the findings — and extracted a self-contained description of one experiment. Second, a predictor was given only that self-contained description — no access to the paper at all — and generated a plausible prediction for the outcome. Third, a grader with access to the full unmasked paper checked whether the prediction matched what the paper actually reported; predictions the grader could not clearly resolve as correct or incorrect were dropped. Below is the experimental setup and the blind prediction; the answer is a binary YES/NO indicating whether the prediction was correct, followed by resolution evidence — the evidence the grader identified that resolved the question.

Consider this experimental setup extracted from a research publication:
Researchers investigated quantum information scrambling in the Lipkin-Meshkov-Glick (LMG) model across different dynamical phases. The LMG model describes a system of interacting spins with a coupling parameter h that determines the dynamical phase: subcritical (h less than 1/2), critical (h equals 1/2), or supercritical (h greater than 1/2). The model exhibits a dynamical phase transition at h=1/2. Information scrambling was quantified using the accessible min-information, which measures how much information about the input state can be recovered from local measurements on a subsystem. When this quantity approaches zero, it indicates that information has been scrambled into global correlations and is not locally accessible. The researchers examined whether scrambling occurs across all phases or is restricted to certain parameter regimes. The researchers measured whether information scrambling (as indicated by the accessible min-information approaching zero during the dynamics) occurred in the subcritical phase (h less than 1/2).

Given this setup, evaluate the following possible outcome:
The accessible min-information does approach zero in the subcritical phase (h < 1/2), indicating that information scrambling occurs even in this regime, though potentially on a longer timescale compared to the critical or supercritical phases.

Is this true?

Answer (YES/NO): NO